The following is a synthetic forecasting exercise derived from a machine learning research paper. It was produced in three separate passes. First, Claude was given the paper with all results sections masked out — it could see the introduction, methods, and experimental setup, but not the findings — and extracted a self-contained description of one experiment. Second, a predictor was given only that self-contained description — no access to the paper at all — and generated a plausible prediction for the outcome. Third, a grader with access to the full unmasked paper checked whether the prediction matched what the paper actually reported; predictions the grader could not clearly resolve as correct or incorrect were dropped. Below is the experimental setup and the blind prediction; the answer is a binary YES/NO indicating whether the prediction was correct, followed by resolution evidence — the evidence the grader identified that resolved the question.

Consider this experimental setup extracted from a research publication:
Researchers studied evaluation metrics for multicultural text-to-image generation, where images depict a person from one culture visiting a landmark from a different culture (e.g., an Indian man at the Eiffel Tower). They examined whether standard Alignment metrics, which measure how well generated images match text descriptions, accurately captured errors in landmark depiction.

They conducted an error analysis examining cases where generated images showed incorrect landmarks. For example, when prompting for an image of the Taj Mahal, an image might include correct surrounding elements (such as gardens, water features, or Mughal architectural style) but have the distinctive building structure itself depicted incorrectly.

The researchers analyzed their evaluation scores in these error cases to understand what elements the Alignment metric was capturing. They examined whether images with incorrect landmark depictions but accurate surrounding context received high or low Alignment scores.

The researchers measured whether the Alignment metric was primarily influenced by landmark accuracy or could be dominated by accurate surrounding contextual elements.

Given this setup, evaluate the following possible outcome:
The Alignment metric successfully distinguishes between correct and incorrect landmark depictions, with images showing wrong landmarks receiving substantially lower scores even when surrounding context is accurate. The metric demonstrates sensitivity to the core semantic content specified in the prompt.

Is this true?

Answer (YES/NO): NO